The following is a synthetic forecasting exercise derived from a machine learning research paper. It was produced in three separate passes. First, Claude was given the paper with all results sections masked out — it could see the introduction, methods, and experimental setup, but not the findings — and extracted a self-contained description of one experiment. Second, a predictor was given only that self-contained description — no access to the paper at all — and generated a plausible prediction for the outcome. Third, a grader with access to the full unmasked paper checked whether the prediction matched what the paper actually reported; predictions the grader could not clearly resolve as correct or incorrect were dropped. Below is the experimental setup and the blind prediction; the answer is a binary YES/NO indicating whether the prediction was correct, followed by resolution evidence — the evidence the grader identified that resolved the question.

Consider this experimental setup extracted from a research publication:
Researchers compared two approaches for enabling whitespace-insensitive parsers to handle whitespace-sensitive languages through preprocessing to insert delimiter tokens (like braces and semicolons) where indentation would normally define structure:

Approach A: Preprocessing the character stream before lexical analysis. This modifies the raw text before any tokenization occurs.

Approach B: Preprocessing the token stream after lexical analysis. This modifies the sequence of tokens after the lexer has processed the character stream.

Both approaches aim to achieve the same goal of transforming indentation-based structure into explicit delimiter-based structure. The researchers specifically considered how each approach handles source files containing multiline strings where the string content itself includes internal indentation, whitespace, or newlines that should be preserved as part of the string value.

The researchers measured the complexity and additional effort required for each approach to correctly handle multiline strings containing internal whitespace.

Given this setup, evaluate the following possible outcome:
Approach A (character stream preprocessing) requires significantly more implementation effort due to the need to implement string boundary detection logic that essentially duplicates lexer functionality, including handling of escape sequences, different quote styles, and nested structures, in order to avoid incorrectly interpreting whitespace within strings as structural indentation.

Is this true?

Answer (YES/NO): YES